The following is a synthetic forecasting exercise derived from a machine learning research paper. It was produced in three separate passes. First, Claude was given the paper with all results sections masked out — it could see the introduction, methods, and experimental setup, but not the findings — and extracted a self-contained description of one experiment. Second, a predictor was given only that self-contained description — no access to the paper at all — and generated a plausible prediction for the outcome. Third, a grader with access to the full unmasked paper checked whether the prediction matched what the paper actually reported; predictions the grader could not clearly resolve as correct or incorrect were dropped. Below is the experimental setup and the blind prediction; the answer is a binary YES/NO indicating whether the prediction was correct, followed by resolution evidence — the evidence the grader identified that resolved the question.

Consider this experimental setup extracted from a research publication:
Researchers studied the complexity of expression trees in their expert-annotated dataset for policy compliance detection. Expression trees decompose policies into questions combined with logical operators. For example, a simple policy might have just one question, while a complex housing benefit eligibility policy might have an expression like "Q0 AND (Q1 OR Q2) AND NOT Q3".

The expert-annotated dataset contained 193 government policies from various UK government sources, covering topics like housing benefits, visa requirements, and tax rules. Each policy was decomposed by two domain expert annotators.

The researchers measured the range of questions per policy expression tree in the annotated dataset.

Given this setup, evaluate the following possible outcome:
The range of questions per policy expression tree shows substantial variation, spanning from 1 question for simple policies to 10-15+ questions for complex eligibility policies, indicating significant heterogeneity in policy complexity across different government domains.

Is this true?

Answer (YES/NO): NO